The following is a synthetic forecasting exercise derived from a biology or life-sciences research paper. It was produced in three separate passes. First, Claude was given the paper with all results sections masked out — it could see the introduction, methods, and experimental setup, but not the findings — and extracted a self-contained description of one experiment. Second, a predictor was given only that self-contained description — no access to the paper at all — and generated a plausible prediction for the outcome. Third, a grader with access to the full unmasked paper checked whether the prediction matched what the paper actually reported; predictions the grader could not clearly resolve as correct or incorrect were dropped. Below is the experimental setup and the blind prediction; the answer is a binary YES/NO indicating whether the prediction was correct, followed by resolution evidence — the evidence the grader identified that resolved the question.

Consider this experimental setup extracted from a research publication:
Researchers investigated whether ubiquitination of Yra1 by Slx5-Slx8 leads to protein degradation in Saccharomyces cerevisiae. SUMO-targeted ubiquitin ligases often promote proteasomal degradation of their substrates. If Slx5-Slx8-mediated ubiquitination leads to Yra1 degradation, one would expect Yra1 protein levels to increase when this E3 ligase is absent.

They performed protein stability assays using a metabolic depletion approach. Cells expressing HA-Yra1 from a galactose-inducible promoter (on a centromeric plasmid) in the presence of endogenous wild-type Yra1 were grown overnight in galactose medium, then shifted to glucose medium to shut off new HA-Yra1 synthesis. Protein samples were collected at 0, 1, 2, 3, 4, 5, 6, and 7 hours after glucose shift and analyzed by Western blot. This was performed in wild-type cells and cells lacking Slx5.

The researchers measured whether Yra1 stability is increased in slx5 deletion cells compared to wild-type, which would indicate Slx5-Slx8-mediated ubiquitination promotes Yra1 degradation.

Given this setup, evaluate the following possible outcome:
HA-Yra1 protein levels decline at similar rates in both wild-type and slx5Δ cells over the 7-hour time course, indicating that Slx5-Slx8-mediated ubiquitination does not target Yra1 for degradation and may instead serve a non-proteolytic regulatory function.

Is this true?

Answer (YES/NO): YES